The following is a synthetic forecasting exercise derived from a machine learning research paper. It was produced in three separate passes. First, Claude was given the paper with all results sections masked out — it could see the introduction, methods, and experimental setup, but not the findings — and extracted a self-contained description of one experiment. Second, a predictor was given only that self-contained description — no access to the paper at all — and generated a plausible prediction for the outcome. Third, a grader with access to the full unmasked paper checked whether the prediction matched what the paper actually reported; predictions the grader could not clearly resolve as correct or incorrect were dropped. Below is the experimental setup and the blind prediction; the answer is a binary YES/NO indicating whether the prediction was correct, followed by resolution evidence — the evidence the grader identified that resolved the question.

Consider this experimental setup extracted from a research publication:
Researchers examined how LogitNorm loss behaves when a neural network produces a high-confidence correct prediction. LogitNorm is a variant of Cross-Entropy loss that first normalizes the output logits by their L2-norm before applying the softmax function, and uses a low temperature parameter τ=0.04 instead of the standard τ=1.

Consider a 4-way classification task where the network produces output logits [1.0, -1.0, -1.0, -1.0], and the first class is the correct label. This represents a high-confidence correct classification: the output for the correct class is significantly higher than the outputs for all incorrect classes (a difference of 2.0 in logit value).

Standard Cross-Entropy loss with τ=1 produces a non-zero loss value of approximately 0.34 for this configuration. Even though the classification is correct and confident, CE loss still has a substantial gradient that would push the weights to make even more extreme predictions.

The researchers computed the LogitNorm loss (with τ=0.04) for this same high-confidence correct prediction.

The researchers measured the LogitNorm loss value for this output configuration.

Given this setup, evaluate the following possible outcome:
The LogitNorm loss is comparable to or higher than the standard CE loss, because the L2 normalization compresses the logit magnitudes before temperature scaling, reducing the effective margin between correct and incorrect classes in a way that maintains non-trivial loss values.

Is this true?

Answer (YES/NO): NO